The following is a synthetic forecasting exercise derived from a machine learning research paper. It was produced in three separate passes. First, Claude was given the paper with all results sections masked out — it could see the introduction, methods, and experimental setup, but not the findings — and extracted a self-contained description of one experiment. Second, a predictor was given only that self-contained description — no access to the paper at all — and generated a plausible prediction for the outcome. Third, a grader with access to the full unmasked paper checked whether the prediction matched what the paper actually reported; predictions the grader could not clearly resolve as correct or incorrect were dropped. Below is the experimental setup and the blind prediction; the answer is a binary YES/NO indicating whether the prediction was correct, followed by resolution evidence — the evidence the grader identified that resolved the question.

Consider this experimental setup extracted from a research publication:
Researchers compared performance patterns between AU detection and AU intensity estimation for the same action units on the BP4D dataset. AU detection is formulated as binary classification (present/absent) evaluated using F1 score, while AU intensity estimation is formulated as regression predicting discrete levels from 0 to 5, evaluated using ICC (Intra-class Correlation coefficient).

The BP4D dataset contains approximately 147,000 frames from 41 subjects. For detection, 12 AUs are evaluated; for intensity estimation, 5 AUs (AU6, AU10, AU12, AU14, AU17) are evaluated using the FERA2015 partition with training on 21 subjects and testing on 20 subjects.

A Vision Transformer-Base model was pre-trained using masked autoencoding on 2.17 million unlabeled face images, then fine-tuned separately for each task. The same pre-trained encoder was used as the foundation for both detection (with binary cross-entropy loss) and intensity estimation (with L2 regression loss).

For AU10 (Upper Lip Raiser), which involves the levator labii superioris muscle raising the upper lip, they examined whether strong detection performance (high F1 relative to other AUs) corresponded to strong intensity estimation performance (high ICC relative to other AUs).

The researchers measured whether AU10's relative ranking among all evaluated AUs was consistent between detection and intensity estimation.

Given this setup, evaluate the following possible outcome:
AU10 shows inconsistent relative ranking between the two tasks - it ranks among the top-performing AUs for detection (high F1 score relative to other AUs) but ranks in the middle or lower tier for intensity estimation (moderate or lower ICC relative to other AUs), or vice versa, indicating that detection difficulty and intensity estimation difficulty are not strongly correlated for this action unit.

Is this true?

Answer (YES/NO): YES